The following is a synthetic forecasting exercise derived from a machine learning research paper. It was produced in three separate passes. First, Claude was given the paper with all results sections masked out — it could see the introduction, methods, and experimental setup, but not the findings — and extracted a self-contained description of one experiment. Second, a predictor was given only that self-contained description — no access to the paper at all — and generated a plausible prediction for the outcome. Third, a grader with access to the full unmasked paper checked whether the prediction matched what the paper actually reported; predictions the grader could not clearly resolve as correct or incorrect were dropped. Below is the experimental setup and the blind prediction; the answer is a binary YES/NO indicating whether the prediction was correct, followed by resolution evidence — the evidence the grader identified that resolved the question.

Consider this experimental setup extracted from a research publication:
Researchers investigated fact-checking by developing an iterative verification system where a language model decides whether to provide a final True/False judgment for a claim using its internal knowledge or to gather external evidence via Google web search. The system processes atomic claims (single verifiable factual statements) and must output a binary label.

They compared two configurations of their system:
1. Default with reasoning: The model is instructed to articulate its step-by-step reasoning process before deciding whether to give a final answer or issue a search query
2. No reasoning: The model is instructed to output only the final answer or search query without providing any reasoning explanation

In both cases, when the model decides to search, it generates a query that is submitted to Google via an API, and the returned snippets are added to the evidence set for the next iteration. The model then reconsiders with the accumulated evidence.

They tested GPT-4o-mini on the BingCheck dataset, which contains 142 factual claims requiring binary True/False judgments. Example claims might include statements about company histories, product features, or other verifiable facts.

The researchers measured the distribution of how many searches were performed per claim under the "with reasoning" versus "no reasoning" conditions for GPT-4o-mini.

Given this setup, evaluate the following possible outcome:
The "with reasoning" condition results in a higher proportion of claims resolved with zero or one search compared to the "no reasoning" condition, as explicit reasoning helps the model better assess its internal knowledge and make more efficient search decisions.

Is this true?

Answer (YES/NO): YES